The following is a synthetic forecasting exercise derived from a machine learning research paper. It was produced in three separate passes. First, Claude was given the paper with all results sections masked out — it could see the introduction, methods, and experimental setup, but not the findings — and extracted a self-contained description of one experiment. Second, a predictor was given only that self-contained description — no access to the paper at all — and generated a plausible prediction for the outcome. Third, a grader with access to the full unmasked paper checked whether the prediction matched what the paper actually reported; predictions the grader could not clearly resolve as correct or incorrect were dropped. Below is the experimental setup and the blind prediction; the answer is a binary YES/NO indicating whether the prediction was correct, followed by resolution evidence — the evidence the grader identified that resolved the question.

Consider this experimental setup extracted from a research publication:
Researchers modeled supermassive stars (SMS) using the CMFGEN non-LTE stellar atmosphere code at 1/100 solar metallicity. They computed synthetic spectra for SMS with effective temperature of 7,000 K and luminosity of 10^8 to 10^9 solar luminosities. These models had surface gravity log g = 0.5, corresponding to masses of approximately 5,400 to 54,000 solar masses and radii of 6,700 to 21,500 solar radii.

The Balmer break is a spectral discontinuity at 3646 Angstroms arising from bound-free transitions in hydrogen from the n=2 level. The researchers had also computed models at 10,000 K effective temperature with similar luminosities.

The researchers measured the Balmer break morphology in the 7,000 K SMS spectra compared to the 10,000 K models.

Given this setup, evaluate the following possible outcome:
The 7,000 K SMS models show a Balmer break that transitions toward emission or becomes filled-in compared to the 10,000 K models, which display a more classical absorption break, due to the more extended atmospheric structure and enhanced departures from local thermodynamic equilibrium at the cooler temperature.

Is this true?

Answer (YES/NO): NO